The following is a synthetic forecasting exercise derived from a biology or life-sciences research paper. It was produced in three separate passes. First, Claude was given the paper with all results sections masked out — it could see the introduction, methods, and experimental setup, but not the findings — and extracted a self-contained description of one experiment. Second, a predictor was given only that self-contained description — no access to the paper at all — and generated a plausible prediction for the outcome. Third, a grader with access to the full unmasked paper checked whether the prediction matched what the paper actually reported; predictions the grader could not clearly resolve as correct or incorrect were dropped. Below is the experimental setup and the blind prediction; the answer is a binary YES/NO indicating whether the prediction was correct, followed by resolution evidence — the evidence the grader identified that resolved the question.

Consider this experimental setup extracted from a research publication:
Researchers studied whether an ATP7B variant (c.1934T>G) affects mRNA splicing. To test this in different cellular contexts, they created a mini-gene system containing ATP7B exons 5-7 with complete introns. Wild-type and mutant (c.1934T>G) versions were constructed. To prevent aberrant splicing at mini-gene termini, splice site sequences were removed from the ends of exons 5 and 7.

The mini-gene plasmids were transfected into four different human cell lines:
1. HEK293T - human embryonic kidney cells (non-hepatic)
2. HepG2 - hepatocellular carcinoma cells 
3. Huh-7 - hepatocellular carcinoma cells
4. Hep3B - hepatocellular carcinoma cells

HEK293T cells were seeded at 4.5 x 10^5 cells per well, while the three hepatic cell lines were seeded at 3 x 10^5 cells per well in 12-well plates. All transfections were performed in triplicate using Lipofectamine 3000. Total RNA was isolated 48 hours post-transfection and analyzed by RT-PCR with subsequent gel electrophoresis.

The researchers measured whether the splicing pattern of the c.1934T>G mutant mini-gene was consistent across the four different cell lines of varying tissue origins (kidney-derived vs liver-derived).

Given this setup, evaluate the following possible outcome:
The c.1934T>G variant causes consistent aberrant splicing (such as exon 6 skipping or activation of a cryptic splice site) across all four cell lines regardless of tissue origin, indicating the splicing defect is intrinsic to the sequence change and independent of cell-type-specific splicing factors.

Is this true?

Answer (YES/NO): YES